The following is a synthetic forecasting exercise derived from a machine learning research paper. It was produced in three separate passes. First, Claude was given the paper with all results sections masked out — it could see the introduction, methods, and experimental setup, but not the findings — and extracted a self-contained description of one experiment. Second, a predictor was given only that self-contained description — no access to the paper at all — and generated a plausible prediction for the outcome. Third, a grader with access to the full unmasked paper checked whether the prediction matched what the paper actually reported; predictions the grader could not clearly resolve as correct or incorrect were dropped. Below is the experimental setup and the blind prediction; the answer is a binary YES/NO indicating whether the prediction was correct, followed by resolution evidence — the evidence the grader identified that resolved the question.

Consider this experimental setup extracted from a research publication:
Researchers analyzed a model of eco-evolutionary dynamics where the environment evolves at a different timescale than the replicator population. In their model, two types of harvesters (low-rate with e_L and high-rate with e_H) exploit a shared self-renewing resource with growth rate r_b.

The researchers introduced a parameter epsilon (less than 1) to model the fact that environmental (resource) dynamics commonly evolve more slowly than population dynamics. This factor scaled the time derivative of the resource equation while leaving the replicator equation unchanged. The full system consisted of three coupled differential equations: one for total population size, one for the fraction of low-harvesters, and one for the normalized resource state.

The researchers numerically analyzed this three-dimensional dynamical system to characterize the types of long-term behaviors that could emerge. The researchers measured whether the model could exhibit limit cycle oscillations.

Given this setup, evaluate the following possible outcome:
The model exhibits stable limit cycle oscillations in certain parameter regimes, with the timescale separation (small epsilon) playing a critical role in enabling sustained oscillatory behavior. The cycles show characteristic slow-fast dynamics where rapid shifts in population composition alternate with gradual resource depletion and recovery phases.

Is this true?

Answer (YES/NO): NO